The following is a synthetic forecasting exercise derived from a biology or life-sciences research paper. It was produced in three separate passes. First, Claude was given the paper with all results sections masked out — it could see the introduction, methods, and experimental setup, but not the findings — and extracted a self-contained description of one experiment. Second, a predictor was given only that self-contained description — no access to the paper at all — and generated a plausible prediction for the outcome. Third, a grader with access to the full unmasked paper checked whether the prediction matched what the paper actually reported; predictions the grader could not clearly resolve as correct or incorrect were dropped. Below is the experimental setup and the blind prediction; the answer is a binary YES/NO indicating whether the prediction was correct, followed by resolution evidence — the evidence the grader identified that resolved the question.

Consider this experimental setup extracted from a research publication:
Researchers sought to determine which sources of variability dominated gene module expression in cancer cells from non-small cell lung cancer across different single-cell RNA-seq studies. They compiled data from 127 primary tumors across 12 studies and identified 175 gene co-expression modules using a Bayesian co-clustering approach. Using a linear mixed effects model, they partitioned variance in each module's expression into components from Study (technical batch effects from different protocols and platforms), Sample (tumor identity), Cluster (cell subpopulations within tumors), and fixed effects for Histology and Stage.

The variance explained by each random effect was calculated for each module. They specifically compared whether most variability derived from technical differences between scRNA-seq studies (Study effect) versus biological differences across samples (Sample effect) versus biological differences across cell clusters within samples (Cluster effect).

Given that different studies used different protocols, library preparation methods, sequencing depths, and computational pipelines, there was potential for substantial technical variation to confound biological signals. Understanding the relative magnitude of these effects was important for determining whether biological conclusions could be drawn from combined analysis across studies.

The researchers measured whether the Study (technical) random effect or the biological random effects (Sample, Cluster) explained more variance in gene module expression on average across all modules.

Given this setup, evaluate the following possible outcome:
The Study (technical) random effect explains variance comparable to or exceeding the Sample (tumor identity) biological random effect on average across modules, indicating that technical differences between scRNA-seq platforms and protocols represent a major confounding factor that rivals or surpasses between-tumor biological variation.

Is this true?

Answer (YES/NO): NO